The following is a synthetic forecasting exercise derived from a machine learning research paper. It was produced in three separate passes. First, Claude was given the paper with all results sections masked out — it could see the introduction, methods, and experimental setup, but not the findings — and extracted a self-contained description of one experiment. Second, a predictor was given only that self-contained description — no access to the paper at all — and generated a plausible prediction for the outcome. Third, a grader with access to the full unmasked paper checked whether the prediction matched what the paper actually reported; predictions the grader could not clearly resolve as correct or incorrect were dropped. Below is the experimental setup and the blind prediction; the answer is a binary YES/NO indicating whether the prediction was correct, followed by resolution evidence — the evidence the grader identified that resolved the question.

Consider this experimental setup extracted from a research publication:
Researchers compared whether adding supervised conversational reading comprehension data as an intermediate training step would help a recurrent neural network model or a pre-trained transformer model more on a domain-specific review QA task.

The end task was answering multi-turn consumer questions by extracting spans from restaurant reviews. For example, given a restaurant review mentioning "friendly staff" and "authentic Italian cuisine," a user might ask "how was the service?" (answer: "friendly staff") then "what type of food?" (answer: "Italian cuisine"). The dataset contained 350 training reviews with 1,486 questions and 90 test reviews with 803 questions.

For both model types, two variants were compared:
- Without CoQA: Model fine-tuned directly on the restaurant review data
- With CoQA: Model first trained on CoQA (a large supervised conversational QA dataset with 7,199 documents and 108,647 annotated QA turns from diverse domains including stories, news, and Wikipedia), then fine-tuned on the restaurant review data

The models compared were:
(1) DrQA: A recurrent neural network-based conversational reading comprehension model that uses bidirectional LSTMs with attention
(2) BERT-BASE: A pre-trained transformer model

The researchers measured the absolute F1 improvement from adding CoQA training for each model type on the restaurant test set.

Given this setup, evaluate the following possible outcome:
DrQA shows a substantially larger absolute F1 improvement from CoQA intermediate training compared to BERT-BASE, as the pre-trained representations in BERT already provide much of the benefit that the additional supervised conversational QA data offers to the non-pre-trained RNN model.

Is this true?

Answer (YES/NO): NO